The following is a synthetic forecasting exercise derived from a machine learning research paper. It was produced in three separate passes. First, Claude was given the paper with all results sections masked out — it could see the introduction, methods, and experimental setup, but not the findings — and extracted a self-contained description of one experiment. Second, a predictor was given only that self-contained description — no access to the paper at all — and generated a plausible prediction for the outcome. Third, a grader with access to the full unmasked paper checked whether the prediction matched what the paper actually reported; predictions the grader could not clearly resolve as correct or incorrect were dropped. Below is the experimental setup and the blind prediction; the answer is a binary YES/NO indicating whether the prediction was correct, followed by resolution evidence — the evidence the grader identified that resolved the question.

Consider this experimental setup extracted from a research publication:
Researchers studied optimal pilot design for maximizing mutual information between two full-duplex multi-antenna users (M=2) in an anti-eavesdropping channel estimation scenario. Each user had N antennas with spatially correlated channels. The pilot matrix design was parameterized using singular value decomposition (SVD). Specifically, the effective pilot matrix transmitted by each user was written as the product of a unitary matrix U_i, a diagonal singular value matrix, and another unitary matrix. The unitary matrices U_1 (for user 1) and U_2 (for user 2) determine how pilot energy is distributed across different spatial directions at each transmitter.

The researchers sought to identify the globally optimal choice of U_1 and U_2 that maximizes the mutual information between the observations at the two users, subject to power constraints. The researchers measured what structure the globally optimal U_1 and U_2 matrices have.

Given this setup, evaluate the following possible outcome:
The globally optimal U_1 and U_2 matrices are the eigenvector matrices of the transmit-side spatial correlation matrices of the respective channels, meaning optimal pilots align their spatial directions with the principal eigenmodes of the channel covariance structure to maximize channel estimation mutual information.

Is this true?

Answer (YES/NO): NO